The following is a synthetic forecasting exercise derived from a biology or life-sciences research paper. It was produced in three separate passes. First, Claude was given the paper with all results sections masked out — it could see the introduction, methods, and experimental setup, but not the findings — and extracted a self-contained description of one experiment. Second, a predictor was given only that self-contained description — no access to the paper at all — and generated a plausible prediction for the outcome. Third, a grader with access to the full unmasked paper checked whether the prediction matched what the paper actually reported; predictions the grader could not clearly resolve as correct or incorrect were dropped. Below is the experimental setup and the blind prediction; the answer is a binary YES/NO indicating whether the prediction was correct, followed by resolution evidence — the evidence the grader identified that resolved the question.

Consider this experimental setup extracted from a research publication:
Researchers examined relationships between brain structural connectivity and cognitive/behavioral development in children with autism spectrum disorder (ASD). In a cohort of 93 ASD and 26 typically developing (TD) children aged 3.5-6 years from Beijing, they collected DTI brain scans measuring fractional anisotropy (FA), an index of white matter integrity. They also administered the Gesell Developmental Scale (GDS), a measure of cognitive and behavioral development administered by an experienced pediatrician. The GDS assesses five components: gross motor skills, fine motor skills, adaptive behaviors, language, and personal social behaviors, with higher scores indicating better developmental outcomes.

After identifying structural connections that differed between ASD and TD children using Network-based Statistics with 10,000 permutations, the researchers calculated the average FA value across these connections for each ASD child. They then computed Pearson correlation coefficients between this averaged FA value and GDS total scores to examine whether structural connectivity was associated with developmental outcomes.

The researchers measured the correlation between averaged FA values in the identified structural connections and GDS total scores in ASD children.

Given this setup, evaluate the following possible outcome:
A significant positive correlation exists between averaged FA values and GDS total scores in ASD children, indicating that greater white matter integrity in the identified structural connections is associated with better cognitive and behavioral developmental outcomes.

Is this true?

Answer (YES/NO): YES